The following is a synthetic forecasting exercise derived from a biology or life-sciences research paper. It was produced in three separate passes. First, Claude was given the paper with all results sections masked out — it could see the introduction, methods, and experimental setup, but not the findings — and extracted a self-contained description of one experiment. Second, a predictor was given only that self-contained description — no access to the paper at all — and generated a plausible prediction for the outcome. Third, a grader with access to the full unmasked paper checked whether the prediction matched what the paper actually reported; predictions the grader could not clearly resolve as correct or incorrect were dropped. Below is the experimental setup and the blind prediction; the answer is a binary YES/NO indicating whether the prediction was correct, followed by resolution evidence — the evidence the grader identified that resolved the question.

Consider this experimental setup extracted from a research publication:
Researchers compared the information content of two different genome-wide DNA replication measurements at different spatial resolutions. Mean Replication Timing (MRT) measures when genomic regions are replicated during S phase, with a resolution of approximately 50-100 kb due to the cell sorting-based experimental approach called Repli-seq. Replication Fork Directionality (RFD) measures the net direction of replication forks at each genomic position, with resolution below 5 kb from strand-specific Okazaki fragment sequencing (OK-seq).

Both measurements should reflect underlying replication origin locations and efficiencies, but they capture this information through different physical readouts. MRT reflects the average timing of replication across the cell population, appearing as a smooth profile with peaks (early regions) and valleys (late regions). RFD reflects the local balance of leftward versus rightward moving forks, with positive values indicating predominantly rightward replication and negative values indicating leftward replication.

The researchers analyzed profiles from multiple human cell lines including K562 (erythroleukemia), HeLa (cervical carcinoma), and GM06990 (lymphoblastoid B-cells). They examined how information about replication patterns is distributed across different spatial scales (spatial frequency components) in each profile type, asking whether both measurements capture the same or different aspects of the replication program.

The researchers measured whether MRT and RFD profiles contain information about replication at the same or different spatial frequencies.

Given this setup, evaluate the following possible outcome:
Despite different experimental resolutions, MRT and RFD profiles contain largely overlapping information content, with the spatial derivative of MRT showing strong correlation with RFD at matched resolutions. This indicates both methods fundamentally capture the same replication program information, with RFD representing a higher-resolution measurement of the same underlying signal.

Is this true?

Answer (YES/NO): NO